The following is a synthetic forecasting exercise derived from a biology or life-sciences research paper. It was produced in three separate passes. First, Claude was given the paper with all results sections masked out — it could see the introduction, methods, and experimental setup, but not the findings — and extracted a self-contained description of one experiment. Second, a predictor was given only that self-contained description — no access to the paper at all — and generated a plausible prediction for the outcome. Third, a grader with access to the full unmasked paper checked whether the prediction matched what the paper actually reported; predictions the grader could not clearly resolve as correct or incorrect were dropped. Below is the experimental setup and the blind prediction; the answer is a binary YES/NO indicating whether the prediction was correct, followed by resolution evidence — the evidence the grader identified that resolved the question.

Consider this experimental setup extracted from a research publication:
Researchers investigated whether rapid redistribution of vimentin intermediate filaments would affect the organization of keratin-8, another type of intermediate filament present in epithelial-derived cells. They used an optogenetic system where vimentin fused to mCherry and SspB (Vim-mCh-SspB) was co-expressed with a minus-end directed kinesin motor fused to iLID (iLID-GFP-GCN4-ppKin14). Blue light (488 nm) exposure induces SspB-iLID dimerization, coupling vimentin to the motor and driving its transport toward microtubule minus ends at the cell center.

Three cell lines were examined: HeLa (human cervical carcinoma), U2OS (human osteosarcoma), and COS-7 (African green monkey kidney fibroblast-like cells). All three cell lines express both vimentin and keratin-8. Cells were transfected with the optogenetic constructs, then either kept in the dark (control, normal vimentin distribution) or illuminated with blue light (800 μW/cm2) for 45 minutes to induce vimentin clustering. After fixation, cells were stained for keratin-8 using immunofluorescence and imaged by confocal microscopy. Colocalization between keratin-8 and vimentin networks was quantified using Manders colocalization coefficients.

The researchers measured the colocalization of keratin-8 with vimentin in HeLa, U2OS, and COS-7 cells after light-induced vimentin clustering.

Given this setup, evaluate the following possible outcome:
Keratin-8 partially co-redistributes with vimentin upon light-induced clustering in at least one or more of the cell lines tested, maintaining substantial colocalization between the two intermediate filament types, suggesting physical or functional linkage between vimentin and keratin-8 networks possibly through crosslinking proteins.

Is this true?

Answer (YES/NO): YES